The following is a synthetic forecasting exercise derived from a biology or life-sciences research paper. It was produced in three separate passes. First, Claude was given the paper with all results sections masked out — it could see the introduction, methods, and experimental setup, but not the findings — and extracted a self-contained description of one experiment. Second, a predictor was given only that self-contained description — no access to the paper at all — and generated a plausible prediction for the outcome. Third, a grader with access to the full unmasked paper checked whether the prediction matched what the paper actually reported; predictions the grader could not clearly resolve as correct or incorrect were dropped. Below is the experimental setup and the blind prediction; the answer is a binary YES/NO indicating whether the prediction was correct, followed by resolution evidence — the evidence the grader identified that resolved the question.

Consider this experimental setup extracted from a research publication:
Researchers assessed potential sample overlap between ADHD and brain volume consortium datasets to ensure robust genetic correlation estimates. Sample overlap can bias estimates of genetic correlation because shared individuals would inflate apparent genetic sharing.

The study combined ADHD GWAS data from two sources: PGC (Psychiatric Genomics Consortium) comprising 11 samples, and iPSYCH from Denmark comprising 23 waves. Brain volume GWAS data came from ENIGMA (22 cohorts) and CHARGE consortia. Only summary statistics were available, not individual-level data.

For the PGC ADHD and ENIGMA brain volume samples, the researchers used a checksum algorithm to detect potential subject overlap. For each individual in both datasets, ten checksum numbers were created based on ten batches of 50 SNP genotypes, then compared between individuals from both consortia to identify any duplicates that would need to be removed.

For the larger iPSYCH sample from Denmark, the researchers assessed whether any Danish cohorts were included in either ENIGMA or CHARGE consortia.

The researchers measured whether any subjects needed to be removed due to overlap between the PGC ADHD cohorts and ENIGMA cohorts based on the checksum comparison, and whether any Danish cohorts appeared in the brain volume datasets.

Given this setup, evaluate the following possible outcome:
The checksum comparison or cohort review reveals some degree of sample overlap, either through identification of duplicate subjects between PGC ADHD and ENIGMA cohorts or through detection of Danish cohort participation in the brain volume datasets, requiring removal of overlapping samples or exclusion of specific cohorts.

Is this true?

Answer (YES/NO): NO